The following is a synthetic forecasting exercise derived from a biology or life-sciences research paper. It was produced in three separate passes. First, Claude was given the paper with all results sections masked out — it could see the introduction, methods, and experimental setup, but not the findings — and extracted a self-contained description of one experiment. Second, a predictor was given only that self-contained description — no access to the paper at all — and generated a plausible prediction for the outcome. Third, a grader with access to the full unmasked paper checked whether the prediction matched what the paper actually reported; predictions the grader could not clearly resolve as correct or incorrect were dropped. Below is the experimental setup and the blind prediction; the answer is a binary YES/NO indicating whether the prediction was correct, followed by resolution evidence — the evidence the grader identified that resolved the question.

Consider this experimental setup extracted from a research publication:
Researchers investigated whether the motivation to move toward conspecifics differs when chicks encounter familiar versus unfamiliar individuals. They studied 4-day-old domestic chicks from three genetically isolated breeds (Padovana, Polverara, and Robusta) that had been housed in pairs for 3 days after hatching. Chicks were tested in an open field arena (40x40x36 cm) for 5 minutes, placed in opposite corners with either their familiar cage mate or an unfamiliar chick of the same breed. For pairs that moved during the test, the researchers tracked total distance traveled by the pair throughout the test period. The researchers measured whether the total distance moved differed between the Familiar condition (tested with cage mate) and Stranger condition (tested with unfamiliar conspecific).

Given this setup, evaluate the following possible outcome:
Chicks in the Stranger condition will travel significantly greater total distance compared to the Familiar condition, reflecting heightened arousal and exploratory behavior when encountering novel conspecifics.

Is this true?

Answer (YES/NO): NO